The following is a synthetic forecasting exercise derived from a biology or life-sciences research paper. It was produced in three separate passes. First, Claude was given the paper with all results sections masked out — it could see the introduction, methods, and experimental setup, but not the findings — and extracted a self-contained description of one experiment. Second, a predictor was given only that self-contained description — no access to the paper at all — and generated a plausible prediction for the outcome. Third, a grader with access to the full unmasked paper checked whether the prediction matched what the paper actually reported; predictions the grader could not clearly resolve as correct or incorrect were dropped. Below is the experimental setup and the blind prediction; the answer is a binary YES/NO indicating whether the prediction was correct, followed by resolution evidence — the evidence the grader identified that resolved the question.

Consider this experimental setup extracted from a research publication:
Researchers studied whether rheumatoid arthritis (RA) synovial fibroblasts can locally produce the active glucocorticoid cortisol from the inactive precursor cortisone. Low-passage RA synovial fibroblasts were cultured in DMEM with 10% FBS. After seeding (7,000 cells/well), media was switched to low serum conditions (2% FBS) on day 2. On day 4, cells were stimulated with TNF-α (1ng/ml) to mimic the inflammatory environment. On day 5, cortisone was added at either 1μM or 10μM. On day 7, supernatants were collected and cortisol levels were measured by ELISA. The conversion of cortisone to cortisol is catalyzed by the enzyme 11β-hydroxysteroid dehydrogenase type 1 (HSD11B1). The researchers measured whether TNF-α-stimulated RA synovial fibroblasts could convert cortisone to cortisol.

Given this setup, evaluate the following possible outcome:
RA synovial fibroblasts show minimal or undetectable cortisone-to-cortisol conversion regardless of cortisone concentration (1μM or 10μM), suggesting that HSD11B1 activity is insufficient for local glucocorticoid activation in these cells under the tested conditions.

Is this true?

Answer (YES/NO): NO